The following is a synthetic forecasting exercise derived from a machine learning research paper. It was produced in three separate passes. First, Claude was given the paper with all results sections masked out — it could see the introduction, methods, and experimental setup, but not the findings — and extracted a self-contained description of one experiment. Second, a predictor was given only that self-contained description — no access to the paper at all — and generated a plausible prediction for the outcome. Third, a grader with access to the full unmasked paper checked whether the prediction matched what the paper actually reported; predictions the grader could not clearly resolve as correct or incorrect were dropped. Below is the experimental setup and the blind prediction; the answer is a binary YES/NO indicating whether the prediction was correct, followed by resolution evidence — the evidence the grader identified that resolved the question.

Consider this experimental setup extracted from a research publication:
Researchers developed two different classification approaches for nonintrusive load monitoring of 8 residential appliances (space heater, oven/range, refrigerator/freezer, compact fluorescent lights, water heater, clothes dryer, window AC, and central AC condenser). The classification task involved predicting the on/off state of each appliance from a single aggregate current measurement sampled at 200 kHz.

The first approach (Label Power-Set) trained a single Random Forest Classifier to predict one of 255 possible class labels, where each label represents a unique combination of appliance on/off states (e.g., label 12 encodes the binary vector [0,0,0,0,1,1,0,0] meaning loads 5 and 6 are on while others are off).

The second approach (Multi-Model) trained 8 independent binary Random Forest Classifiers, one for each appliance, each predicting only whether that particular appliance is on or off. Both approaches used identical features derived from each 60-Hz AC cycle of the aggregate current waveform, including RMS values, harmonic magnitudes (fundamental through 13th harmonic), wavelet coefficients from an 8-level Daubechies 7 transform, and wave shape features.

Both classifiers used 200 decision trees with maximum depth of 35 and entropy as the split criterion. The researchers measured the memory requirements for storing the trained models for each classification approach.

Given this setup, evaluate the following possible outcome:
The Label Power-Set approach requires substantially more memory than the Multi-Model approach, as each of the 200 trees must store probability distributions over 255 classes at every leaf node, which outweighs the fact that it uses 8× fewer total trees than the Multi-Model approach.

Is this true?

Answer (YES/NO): YES